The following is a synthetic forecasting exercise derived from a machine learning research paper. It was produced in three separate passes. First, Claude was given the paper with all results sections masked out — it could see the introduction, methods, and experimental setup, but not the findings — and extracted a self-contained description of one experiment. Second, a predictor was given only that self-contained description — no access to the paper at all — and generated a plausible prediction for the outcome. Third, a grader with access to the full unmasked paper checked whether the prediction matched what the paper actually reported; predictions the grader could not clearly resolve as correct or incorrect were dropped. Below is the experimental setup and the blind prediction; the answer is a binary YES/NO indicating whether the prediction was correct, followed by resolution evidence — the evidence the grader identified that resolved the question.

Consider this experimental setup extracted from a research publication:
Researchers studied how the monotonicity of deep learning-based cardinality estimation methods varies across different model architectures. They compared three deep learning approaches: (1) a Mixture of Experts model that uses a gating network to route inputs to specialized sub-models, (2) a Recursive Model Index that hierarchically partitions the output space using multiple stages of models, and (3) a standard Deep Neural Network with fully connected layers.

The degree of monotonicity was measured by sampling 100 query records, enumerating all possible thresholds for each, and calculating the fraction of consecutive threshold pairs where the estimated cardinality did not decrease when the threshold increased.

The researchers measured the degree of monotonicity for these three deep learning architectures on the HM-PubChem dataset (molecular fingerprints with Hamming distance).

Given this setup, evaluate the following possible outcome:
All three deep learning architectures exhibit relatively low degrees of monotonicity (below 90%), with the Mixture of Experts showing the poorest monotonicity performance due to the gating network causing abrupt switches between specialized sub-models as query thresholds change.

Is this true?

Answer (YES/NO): NO